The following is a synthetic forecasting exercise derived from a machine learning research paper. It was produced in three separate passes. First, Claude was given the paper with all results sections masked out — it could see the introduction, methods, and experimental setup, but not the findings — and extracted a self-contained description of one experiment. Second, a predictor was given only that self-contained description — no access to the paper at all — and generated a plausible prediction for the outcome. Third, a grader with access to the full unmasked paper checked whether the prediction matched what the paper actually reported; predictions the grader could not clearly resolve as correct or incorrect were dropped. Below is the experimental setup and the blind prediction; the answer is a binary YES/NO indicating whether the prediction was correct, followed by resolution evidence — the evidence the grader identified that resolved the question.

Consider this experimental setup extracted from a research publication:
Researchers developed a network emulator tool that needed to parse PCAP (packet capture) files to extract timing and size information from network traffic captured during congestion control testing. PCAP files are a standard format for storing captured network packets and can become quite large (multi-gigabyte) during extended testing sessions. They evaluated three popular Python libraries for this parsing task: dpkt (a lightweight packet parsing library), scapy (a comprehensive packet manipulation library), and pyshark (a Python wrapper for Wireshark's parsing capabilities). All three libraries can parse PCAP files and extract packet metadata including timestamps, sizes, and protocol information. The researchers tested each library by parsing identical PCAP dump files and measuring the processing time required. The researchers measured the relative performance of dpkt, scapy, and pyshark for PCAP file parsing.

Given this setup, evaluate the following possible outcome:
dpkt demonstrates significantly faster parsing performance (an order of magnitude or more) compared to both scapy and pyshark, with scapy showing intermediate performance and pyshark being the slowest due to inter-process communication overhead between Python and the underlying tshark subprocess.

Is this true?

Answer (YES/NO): YES